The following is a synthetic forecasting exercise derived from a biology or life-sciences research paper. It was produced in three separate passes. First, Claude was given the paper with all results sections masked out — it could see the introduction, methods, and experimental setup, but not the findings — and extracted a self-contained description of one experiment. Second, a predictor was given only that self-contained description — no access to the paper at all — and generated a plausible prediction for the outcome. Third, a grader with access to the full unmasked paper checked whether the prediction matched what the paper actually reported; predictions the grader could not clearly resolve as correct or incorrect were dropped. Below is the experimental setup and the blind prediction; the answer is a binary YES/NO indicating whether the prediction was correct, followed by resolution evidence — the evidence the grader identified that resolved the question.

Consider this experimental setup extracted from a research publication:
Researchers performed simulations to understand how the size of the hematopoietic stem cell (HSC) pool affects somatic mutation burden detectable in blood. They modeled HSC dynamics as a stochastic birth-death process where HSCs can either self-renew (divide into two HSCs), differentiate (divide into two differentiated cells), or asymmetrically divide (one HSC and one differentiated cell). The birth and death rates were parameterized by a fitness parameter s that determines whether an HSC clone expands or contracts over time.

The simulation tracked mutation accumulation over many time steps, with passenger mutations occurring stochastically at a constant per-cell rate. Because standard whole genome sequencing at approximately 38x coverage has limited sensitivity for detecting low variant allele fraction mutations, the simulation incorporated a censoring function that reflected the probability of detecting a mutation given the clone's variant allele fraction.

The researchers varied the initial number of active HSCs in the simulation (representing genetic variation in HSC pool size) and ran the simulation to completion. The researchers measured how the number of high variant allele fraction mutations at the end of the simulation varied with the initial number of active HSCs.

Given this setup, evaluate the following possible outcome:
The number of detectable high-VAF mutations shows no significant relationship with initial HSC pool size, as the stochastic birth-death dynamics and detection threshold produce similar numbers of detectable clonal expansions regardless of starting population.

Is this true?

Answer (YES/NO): NO